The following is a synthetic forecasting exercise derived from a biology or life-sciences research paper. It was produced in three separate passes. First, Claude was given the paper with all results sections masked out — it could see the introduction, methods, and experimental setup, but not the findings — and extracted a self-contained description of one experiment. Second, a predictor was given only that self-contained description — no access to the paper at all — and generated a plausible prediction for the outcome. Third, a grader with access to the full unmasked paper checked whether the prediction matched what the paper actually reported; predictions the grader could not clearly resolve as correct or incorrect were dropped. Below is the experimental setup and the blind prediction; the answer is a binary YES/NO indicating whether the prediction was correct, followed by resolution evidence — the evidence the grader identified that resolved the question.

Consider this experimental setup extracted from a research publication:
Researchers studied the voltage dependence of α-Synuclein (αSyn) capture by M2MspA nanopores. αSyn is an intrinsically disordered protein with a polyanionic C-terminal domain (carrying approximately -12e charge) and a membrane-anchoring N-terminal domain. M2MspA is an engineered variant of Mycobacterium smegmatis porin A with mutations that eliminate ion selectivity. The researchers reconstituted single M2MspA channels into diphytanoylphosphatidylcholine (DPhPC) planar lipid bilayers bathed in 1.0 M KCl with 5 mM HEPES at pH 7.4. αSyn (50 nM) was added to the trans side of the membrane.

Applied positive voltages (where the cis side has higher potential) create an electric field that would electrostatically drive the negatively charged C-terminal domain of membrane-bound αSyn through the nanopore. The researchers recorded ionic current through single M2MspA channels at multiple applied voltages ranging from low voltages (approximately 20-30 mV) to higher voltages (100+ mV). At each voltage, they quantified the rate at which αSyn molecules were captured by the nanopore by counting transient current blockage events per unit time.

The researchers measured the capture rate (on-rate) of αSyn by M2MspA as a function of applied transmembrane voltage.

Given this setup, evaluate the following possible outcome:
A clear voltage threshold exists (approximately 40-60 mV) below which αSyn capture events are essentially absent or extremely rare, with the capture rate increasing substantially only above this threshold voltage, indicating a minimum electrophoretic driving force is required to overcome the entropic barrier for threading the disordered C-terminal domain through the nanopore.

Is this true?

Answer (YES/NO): NO